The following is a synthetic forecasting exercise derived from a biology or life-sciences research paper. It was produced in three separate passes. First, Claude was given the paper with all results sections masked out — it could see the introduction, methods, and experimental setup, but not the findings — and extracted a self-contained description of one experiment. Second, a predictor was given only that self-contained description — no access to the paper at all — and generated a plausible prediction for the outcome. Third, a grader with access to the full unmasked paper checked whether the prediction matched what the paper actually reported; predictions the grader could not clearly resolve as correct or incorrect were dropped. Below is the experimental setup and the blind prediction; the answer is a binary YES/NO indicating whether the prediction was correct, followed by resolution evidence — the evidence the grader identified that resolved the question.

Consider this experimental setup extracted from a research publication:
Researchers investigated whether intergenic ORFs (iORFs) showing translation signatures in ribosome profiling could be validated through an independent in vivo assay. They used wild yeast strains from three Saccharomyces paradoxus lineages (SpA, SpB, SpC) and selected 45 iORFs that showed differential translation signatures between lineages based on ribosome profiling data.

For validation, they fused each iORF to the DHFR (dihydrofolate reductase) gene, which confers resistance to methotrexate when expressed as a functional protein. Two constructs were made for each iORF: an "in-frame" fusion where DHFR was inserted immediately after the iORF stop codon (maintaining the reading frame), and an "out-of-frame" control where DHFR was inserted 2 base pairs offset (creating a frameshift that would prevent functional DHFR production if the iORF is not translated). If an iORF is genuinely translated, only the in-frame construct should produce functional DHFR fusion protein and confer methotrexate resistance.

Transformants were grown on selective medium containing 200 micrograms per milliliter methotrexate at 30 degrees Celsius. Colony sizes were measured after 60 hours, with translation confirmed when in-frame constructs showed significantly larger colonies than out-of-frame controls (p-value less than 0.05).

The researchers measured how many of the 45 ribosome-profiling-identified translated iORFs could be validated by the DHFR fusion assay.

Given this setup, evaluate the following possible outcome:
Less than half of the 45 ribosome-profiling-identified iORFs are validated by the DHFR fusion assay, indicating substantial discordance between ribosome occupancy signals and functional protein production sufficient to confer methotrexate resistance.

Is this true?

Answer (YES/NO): NO